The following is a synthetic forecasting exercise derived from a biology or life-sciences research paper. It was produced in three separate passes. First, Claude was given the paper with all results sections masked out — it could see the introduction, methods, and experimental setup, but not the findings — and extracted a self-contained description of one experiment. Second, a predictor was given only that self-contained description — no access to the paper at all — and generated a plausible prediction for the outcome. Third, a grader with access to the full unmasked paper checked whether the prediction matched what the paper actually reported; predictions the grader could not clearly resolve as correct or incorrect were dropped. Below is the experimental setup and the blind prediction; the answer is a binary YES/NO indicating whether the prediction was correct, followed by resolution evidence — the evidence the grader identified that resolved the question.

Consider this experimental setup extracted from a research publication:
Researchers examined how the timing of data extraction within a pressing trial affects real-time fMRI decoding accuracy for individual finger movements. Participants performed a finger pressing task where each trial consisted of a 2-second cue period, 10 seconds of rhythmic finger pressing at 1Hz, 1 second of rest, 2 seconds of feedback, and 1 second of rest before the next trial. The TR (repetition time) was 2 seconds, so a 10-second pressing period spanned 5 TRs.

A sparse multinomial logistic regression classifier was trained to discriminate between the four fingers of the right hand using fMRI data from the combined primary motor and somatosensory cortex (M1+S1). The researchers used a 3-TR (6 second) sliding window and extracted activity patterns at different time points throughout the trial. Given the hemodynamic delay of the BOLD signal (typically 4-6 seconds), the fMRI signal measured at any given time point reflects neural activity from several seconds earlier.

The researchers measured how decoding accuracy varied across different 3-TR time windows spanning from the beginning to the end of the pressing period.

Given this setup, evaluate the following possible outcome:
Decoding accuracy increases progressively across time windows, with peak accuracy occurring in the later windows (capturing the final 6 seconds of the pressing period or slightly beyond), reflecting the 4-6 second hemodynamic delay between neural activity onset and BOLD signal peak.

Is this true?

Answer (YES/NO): NO